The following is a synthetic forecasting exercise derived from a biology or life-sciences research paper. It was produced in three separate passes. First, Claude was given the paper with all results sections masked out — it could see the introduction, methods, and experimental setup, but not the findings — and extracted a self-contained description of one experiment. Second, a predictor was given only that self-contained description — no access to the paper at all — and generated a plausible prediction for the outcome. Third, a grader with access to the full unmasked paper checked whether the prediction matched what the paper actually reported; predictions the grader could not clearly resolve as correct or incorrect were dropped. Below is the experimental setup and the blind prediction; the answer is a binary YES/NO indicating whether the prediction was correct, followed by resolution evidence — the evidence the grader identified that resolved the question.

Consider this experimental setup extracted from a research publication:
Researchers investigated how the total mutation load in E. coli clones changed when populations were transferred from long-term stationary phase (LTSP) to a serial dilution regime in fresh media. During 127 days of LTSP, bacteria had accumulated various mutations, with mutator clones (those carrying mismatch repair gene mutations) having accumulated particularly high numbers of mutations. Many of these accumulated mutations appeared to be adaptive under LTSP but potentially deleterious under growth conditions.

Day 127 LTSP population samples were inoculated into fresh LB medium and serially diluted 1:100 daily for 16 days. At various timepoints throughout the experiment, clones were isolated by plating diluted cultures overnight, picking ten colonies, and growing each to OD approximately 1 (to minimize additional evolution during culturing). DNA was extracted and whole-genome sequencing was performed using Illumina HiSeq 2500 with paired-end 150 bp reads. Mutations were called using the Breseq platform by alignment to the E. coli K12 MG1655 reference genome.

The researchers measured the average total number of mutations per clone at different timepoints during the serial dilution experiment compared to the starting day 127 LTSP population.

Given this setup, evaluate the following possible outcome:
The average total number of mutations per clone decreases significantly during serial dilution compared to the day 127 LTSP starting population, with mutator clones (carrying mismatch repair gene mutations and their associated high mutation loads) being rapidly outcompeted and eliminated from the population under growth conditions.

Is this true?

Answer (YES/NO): NO